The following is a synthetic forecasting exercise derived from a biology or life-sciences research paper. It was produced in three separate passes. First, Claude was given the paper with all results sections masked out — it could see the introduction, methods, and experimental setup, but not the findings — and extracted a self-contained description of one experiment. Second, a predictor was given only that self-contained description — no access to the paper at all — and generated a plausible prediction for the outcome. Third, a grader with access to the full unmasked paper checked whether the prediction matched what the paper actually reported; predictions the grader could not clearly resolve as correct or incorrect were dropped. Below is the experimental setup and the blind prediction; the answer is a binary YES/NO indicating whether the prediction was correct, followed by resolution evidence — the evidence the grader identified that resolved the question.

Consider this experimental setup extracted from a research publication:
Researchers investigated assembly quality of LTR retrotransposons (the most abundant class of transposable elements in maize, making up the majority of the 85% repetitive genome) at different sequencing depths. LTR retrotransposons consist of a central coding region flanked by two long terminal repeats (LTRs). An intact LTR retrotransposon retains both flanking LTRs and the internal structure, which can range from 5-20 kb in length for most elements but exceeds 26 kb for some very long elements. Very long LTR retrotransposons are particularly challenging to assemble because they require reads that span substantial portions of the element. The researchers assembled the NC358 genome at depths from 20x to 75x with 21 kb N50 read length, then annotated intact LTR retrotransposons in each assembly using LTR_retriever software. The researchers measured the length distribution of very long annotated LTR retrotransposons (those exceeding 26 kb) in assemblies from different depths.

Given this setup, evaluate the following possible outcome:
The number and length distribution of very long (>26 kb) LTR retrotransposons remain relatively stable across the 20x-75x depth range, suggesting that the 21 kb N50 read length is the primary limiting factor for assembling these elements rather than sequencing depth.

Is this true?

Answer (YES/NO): NO